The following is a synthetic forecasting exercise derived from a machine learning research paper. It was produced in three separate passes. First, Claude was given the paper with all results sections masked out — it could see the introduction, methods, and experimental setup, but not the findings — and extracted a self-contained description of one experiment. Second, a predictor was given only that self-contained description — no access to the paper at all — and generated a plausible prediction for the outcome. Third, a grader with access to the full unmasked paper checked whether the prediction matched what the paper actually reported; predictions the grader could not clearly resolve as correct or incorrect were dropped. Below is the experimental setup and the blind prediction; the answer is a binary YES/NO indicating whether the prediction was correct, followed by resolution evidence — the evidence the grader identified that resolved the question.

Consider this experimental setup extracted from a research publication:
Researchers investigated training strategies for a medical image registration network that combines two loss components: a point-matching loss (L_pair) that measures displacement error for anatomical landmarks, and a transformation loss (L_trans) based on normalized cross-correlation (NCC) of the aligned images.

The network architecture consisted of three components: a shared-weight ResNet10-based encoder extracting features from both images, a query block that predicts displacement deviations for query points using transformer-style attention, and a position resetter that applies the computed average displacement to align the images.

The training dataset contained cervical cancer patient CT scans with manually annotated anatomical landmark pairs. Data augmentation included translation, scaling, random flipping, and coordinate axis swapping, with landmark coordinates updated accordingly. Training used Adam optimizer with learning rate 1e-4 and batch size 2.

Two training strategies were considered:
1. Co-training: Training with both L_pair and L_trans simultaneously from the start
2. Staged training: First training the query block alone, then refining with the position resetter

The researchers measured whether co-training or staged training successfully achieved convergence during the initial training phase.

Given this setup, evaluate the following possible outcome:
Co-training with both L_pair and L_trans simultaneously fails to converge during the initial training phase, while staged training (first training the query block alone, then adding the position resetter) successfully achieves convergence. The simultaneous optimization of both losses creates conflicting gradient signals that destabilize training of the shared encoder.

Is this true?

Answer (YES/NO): NO